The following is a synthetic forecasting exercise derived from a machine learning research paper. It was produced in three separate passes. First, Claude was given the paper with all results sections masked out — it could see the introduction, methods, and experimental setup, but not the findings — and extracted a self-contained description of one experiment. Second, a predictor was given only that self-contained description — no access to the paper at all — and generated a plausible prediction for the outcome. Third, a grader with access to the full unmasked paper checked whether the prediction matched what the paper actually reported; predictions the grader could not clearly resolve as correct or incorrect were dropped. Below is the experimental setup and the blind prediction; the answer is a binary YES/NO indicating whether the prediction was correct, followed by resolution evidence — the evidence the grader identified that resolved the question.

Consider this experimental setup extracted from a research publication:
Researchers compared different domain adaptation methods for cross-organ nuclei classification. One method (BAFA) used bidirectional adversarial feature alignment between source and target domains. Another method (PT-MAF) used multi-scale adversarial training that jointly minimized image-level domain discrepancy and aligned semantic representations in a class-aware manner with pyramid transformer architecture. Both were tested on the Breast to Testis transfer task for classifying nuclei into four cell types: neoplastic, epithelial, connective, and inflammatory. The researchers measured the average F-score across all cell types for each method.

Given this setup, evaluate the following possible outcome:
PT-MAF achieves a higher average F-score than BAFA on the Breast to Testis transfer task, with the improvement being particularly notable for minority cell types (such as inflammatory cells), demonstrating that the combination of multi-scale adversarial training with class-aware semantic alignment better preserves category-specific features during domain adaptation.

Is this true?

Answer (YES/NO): NO